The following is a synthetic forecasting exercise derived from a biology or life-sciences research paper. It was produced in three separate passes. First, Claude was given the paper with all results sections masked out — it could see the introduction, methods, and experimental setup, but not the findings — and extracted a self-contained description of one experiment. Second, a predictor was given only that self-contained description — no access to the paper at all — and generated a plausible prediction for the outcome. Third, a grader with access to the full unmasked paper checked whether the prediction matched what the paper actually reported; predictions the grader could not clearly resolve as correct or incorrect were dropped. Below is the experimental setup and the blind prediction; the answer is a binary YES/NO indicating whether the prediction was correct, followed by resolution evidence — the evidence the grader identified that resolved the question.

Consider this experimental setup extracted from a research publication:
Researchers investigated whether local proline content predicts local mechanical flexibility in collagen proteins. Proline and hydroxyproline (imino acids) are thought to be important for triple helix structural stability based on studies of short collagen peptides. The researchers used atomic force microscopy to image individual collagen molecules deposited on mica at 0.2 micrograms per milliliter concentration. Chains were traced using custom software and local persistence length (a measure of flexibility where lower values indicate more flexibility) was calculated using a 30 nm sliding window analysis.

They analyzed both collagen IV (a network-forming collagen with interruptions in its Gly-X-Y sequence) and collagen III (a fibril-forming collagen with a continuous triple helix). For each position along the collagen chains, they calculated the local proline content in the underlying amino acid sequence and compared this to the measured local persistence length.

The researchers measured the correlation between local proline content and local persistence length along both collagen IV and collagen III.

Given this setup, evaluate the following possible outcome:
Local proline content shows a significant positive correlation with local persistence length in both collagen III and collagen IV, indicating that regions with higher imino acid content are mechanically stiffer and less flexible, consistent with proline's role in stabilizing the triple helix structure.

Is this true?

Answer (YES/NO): NO